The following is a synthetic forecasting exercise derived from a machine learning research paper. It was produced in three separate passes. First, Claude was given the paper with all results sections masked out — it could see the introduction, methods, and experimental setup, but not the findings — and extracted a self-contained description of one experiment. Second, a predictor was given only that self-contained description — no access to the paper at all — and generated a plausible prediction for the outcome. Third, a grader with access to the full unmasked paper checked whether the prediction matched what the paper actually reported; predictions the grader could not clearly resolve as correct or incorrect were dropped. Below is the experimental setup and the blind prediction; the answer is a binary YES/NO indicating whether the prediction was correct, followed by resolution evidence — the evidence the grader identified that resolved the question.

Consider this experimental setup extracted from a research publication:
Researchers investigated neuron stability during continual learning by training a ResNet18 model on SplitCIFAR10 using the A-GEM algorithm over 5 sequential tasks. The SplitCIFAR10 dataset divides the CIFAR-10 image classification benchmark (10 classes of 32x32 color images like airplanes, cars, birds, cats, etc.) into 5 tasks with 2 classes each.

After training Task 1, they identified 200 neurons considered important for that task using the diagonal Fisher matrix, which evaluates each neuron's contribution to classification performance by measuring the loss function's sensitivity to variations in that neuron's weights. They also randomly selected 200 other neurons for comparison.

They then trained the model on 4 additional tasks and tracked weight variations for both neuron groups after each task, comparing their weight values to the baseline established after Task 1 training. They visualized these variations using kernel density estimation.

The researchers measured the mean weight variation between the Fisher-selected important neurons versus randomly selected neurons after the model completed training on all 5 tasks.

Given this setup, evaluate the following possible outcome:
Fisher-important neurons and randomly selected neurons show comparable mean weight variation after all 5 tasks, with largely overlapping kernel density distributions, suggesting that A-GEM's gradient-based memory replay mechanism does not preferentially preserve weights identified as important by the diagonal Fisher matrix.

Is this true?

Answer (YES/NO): NO